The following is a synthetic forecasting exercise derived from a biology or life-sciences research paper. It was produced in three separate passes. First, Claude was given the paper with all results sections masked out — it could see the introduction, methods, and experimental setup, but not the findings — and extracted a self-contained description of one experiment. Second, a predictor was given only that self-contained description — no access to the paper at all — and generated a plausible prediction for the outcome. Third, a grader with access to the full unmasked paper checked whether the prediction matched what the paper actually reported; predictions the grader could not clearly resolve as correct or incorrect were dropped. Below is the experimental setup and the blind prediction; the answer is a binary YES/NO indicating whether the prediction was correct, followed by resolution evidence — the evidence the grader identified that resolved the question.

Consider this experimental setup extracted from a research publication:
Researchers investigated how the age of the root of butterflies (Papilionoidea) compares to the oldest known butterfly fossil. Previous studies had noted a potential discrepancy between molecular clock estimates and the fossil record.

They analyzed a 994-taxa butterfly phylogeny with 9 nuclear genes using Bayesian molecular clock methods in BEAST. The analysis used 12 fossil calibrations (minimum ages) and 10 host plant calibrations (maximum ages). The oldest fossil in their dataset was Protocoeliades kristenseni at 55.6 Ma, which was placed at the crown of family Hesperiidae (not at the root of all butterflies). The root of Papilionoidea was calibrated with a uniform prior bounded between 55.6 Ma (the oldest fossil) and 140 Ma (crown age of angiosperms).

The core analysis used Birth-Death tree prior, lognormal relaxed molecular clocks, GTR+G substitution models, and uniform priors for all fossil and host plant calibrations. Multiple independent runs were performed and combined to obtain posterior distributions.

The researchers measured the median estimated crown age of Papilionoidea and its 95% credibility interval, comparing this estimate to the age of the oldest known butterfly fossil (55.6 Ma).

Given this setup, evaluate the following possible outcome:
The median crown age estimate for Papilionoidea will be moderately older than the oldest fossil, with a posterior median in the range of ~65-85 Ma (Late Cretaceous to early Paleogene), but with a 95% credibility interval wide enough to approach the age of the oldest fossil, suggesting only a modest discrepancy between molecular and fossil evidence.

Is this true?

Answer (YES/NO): NO